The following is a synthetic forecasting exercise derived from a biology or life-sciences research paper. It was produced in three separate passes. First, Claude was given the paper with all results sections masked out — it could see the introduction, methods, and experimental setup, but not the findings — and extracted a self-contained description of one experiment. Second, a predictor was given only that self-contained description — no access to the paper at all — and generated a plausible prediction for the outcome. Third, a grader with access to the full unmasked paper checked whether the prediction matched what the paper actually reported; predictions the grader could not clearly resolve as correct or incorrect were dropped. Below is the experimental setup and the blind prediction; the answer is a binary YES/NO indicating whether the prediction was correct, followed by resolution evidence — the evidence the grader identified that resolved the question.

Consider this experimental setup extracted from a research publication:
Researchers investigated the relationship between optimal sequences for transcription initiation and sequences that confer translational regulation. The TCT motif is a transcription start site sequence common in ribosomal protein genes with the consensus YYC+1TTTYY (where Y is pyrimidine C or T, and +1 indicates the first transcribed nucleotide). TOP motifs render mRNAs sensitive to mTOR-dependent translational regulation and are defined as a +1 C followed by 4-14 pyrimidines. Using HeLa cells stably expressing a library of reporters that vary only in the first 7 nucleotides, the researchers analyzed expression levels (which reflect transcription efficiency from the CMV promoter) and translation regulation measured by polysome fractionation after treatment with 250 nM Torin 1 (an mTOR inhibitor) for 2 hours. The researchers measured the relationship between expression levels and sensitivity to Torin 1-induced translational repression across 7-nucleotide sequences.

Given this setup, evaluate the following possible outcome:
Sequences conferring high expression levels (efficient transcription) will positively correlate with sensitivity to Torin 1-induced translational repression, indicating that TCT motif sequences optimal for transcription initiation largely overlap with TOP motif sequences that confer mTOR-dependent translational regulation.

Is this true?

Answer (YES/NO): NO